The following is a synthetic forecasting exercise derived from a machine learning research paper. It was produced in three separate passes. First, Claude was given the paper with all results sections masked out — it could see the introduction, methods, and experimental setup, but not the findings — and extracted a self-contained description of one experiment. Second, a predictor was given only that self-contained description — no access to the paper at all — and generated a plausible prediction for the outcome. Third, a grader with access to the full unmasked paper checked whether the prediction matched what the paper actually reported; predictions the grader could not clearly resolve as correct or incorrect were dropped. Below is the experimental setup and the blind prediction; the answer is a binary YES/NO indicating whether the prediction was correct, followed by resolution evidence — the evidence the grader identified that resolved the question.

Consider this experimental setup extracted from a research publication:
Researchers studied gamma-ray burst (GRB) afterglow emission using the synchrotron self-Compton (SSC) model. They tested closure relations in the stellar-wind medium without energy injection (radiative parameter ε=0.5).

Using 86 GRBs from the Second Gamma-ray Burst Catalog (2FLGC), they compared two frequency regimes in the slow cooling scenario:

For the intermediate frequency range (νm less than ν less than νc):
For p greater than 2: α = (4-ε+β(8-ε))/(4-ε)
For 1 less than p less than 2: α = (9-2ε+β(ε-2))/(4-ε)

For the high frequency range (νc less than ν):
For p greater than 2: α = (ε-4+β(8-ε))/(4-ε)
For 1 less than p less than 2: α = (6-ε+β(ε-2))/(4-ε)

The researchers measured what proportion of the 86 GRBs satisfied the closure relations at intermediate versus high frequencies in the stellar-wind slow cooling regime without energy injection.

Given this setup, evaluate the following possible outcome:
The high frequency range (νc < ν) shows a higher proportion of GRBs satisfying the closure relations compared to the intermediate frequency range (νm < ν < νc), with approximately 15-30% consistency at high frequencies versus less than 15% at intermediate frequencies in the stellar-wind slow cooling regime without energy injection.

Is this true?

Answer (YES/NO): YES